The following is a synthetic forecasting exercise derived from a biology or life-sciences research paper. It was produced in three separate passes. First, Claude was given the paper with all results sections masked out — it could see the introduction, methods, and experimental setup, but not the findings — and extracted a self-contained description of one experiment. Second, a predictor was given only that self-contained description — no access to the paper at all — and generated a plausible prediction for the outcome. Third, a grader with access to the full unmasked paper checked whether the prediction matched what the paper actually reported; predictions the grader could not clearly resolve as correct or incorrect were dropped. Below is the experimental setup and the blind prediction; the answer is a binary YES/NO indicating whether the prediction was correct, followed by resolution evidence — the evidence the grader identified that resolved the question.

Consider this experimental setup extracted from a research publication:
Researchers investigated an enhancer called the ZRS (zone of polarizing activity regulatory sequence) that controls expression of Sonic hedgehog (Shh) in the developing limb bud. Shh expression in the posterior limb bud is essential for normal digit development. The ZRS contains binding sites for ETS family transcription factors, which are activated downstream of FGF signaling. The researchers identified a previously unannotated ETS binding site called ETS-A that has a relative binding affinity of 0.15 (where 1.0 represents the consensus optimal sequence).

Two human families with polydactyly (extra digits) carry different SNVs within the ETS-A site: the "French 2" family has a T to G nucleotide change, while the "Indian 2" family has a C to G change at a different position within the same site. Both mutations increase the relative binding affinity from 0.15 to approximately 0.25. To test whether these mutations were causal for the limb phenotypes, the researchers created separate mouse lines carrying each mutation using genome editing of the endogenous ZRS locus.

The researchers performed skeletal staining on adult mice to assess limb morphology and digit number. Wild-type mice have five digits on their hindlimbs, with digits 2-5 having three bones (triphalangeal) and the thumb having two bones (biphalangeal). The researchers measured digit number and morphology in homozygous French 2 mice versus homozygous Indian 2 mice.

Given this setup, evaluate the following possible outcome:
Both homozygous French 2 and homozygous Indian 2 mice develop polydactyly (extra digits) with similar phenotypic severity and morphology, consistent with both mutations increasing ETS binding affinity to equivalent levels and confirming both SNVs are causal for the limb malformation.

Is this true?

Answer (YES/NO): YES